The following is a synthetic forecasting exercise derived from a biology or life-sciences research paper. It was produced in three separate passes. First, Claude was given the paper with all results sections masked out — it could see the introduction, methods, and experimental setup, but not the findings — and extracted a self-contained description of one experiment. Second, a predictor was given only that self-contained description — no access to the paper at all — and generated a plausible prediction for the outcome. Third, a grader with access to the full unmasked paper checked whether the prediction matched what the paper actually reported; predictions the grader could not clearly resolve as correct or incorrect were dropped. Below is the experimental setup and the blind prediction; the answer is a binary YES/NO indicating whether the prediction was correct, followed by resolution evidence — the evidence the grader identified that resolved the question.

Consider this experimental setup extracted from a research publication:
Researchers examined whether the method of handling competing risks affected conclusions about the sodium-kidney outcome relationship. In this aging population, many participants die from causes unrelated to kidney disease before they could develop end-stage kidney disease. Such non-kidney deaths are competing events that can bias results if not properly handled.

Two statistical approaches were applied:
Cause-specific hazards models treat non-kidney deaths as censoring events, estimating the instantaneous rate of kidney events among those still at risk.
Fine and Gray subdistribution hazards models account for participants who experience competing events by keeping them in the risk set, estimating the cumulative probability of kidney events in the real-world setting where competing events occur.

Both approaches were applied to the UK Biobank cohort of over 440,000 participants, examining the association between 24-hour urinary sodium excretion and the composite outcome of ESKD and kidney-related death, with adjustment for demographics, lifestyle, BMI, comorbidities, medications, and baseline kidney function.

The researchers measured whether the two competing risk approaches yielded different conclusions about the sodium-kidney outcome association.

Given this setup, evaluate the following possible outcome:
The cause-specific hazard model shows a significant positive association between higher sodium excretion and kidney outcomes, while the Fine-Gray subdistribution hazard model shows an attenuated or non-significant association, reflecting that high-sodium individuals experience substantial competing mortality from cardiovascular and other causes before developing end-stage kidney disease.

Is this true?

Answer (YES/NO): NO